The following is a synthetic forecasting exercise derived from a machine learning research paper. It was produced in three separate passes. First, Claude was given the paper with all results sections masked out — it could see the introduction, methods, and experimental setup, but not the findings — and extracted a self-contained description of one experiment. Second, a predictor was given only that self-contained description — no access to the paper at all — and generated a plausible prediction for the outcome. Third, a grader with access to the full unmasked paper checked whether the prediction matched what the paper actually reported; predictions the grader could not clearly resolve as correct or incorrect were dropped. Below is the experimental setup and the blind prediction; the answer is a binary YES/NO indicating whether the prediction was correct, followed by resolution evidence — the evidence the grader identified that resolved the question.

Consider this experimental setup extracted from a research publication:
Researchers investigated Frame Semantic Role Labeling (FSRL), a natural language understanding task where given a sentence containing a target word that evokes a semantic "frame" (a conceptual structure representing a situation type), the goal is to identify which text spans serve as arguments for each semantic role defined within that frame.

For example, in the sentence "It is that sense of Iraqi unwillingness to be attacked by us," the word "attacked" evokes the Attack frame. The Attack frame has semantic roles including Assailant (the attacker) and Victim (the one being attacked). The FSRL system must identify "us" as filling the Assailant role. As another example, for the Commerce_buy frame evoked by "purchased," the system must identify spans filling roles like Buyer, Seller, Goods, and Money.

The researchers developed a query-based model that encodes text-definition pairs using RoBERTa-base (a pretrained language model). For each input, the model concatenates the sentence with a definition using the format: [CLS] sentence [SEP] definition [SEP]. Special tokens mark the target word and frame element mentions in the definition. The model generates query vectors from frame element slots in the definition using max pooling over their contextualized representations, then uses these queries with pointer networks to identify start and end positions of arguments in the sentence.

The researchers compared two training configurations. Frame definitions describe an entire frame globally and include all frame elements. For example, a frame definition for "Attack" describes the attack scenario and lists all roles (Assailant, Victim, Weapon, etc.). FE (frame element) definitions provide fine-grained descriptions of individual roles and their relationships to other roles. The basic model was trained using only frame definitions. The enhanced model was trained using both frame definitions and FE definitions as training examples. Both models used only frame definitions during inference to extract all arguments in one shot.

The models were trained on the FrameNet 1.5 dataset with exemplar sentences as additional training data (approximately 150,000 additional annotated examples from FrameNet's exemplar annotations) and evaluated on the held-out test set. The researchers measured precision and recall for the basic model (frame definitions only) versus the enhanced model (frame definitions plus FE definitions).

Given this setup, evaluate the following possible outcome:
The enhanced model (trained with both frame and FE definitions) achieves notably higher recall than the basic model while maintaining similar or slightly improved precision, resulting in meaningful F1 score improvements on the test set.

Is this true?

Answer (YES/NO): NO